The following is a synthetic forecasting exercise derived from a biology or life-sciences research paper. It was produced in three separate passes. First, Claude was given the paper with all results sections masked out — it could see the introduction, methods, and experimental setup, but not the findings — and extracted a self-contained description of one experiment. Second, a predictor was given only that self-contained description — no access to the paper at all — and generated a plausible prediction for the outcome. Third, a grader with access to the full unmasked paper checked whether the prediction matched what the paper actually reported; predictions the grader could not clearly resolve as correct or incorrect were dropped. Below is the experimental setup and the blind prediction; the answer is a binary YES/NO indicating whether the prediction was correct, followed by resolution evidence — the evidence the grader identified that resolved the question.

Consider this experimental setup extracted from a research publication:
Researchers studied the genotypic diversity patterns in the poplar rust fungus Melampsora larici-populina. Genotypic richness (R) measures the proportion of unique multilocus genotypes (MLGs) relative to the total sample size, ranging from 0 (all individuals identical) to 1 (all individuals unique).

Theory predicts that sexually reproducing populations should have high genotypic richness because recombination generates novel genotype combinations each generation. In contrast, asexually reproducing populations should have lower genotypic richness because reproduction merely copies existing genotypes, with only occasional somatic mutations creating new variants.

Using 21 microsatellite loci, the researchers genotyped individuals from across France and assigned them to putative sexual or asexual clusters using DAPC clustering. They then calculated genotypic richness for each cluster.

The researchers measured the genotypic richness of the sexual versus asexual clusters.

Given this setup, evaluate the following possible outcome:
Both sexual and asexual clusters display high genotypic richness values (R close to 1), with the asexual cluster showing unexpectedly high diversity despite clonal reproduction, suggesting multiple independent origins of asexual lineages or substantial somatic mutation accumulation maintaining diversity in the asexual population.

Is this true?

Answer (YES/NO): NO